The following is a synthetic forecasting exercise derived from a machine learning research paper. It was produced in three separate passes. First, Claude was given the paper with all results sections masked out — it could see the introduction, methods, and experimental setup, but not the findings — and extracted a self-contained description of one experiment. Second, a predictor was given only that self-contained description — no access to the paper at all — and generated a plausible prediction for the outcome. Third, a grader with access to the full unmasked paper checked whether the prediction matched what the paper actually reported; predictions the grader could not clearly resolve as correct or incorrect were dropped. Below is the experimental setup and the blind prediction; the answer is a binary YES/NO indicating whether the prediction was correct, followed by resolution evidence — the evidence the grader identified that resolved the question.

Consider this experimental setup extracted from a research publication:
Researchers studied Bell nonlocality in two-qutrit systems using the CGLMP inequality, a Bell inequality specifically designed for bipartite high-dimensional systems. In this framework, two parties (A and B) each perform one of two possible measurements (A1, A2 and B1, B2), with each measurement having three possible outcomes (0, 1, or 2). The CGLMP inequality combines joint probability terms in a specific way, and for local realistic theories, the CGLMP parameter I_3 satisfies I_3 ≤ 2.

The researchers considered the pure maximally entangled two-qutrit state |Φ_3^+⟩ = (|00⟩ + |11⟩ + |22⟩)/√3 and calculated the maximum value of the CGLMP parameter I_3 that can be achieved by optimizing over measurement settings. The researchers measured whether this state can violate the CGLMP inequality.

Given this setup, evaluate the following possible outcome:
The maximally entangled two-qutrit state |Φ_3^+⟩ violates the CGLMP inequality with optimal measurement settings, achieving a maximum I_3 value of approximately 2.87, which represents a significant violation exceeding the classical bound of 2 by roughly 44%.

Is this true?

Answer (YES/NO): YES